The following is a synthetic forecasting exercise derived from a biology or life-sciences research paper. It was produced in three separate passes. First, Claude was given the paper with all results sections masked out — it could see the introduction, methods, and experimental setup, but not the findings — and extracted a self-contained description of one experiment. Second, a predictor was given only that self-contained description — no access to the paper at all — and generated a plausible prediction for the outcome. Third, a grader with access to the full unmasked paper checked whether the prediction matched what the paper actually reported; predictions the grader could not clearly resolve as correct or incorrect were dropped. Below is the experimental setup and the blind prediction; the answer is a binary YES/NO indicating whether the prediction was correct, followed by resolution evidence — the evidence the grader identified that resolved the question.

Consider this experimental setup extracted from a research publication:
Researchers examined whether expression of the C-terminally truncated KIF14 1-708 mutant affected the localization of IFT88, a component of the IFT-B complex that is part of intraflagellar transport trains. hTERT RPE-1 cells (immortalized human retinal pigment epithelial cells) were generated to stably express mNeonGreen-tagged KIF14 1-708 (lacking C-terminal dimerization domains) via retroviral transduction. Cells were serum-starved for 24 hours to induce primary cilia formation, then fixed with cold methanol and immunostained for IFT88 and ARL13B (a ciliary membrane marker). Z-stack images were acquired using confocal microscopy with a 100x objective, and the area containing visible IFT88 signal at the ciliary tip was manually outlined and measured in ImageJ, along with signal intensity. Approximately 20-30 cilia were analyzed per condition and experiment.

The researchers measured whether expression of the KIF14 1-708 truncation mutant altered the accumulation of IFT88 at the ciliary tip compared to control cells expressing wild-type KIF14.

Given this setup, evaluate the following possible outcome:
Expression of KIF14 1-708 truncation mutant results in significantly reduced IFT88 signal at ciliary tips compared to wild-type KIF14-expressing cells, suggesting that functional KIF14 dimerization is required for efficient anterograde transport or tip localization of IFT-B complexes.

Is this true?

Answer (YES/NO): NO